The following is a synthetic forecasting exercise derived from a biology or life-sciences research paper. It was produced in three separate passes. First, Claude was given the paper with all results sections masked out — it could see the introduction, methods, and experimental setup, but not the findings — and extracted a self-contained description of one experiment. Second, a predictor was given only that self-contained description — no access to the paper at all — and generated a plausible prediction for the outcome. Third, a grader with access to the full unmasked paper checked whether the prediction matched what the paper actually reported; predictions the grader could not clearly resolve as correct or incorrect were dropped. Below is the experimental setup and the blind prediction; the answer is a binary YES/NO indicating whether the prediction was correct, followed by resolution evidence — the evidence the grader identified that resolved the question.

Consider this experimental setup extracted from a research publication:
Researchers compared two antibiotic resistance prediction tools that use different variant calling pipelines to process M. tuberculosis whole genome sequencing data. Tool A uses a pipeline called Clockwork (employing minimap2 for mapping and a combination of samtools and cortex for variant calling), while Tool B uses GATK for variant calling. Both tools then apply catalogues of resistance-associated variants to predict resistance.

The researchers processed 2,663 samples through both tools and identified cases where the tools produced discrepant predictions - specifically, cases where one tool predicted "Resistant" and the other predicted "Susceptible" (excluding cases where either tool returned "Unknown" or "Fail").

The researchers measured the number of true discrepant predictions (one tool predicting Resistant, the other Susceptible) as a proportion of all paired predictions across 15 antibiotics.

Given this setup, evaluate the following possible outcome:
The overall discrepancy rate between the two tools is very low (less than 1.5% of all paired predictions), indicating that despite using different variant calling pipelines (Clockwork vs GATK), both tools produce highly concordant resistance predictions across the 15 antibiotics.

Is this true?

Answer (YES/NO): YES